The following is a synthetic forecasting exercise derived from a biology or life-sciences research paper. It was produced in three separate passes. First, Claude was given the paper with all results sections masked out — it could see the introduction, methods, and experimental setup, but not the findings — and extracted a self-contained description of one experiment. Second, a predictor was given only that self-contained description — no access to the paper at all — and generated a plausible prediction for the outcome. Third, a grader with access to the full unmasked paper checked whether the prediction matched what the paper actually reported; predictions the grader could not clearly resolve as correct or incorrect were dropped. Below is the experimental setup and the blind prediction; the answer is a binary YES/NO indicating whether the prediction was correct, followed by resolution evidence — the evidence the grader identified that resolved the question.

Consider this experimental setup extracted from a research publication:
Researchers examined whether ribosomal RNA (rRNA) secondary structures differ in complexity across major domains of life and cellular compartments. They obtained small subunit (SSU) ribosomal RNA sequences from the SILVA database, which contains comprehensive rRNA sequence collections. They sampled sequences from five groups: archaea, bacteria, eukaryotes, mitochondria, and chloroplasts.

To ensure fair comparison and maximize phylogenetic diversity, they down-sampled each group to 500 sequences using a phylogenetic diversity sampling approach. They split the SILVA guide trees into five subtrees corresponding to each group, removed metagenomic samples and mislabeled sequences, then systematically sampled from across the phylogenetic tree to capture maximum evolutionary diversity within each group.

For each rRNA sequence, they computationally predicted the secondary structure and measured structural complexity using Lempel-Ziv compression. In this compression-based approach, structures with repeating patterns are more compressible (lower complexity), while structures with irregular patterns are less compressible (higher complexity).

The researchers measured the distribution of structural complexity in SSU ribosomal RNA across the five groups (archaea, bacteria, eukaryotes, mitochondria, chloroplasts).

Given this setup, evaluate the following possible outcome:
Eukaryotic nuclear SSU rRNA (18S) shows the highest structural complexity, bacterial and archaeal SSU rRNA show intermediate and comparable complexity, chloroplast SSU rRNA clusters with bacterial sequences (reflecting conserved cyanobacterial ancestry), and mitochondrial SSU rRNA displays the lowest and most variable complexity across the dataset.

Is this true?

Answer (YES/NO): NO